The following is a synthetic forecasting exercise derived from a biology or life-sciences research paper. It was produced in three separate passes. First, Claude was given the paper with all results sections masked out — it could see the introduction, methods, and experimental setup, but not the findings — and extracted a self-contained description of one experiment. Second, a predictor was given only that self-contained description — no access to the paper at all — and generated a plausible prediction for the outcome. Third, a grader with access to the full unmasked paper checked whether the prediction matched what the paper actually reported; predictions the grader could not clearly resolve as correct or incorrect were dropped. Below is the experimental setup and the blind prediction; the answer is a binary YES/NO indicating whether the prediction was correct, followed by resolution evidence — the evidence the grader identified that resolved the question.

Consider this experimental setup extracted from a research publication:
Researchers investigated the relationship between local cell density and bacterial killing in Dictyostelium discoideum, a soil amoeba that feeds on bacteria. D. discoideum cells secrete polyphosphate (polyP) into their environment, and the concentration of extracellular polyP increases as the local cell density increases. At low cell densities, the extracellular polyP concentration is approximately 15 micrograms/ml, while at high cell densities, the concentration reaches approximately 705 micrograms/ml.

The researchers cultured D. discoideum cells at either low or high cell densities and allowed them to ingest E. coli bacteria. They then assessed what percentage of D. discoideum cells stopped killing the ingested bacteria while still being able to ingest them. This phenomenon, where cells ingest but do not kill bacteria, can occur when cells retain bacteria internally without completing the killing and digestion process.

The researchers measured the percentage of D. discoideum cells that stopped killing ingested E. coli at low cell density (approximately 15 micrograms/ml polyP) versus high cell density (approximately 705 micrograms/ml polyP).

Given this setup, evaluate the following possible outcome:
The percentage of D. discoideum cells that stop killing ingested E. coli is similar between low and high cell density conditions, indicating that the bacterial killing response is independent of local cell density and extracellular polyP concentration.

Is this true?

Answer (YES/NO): NO